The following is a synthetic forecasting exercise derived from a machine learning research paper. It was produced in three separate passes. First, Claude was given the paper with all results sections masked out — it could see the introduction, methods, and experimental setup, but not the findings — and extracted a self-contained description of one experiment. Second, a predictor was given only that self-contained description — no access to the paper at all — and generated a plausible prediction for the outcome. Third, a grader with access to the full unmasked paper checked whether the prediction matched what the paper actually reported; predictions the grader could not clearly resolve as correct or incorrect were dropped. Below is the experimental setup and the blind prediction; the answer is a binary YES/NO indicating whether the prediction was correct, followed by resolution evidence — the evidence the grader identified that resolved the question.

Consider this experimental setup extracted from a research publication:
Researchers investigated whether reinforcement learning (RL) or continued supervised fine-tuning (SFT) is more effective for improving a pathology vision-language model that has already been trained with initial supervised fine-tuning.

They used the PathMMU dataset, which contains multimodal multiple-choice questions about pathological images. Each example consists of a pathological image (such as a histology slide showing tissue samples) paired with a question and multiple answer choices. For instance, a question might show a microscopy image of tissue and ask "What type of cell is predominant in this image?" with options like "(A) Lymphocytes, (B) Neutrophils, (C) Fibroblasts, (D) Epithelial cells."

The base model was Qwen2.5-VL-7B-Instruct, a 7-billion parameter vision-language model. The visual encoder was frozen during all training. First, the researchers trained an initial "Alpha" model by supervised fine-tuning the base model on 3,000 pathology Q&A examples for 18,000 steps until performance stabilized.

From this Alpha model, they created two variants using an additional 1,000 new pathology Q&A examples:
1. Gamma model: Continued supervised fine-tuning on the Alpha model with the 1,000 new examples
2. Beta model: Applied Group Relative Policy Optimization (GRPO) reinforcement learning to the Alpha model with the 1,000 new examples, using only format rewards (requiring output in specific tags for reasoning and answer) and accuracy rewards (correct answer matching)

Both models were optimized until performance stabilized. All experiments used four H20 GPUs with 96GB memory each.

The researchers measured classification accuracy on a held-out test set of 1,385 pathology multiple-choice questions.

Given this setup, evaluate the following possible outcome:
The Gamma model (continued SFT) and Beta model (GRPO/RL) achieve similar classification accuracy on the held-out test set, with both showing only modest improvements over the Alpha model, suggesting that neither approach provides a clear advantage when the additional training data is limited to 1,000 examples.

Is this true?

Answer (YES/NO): NO